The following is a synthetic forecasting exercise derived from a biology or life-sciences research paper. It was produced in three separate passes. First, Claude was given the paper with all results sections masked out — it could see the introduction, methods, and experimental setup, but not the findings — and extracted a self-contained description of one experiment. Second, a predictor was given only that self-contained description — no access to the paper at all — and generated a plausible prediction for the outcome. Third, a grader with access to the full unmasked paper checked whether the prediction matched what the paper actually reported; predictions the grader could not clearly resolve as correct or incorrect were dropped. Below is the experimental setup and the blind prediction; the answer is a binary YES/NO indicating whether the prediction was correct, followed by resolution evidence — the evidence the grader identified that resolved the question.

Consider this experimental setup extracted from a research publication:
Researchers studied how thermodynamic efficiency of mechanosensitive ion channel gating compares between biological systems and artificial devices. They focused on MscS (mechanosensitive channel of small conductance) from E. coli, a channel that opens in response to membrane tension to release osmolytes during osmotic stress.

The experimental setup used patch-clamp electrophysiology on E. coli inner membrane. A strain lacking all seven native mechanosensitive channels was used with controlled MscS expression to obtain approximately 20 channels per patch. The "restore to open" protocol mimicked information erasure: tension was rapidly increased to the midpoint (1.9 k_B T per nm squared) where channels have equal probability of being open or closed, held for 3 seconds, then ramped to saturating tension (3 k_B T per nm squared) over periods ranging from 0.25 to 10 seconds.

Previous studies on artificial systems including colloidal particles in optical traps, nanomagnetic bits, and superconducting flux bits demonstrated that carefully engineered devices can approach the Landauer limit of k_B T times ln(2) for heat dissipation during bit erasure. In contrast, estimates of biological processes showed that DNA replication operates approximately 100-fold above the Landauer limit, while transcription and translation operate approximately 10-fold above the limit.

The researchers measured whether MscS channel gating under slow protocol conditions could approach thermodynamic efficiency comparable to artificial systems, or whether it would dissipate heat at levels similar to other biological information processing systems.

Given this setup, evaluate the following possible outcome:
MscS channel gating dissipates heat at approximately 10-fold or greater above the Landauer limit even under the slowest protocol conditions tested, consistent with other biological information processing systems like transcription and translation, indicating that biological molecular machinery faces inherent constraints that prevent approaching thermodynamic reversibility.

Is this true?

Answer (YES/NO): NO